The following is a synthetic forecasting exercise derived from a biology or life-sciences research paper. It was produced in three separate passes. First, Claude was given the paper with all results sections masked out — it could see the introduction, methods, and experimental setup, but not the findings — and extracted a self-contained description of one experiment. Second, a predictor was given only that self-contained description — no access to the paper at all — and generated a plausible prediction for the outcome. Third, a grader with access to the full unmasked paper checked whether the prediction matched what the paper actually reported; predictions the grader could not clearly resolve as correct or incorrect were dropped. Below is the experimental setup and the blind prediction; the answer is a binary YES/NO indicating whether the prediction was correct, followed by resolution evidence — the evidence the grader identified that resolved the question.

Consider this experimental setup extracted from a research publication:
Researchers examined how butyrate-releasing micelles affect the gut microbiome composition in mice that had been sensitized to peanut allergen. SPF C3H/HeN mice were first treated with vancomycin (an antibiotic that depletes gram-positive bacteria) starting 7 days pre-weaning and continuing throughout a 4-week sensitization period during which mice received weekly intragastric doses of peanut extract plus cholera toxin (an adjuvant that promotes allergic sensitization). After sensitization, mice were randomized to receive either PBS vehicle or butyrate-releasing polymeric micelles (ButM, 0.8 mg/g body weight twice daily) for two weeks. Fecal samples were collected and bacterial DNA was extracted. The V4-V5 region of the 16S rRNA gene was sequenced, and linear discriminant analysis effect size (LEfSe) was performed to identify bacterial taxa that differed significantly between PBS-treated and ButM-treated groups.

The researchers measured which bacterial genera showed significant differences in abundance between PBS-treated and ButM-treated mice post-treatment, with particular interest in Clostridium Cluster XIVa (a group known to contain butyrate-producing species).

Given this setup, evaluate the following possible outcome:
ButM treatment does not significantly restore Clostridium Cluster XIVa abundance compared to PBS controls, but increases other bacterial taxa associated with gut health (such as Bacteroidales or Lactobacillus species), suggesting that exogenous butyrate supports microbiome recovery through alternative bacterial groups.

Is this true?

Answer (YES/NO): NO